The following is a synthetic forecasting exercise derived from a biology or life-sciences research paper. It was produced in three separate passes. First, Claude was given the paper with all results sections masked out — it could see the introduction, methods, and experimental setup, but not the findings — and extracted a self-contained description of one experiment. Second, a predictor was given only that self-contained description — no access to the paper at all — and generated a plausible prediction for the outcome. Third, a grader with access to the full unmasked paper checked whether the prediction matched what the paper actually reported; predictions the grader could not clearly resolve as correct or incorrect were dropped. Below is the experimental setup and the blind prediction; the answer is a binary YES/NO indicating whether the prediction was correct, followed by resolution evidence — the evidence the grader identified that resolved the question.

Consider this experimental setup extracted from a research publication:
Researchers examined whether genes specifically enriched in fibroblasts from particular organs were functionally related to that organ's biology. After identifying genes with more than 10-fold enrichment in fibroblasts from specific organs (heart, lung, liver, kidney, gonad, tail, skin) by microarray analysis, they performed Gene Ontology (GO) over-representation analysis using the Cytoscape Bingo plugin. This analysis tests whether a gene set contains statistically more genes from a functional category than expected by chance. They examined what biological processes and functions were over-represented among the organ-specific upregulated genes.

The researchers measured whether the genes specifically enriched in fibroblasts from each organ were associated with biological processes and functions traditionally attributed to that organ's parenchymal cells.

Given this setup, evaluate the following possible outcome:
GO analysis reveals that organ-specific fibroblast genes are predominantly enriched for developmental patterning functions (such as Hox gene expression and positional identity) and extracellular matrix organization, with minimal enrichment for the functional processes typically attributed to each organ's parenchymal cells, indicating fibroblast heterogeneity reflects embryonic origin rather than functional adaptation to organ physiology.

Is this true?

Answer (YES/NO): NO